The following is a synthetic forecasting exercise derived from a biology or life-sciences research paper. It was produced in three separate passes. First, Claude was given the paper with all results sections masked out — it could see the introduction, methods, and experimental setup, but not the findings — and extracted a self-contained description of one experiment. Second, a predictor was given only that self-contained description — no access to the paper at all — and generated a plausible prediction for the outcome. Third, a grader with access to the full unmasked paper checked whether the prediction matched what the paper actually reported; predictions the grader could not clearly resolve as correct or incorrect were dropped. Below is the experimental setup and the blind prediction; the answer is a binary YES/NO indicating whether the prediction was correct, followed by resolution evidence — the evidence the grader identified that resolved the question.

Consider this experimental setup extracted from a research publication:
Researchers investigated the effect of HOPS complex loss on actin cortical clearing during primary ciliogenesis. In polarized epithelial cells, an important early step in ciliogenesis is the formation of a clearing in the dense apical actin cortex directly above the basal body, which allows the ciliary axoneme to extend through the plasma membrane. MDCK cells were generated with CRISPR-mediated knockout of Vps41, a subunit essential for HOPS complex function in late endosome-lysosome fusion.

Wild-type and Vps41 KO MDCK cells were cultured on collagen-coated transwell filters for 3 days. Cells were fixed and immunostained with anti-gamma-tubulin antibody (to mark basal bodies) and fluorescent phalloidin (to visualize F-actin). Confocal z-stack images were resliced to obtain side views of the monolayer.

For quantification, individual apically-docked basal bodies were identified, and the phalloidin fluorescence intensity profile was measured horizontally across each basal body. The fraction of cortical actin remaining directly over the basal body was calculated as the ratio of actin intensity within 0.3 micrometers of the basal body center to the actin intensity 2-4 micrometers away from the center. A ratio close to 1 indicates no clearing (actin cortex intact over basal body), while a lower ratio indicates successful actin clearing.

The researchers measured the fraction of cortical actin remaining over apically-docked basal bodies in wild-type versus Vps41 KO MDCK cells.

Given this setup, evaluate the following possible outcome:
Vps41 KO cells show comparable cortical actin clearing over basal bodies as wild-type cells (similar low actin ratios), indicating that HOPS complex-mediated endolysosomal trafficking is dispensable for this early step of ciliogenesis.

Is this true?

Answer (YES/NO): NO